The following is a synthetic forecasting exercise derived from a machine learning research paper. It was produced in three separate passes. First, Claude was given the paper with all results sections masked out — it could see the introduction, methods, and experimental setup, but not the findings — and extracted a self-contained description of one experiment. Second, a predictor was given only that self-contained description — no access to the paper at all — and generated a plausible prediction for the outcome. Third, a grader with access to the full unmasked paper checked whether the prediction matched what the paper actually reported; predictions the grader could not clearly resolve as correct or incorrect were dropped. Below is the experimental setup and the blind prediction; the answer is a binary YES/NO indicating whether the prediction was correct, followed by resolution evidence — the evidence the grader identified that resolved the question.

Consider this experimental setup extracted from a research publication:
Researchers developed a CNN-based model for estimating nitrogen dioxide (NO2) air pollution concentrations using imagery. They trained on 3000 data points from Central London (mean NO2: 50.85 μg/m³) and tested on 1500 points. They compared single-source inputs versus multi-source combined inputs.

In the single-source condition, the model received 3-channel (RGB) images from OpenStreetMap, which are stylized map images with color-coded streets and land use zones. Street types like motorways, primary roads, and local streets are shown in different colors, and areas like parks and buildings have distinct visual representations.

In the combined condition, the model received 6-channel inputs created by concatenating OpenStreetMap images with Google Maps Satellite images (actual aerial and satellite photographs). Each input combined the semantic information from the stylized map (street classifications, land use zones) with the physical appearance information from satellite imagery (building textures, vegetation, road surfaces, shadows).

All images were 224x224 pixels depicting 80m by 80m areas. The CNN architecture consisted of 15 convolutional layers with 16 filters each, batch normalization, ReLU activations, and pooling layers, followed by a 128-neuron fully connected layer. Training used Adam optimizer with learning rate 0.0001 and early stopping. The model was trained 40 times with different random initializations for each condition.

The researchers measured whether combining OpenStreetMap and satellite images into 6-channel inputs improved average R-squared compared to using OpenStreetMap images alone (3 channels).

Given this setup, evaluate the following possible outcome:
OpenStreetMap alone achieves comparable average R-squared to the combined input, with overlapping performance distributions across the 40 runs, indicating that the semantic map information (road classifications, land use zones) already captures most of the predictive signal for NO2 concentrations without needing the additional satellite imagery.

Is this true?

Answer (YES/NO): NO